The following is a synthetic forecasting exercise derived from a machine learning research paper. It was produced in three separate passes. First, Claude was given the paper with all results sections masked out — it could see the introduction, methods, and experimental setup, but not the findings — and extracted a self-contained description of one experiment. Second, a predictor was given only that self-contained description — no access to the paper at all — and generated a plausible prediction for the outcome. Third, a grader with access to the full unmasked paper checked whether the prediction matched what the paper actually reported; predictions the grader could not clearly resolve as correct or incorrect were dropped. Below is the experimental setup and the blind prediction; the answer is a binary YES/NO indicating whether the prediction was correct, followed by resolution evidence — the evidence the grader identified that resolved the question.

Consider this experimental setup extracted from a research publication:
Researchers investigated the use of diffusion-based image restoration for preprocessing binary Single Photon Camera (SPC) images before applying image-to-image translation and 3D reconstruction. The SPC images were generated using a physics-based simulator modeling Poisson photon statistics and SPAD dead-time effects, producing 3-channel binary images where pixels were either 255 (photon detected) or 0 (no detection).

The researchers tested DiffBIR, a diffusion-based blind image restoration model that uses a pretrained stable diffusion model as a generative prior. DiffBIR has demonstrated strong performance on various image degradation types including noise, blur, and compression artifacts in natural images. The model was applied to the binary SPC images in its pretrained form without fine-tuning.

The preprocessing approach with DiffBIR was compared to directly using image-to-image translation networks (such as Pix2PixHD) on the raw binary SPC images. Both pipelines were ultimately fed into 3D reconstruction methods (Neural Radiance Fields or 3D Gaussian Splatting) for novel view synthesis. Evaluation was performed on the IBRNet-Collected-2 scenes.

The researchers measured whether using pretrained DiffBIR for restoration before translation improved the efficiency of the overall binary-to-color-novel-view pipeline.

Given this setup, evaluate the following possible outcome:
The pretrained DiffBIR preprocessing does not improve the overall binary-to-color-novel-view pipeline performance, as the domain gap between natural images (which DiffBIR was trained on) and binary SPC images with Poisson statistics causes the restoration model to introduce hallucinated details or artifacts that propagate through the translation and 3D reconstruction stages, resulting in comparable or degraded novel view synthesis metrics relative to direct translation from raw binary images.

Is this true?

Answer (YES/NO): YES